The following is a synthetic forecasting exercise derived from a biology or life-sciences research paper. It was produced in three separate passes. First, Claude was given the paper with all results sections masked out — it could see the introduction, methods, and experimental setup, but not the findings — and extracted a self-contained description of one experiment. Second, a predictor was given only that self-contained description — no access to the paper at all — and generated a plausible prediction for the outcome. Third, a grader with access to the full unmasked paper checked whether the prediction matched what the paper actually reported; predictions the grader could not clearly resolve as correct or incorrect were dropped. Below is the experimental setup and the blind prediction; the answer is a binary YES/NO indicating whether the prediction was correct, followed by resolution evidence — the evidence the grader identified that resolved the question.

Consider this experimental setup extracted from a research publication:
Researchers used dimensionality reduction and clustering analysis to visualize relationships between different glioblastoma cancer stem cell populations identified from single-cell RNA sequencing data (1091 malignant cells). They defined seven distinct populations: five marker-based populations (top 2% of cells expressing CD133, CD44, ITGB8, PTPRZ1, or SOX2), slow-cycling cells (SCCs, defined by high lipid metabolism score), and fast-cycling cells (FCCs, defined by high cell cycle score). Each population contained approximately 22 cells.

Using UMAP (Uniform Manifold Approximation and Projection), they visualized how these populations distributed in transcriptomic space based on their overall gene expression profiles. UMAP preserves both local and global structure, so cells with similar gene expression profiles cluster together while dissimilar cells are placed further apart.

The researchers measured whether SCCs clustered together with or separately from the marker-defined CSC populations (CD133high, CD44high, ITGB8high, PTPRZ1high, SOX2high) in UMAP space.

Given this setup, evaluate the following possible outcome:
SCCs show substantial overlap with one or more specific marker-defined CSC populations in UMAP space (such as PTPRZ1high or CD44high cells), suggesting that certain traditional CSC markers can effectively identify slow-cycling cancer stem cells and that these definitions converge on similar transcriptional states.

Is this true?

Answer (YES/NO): NO